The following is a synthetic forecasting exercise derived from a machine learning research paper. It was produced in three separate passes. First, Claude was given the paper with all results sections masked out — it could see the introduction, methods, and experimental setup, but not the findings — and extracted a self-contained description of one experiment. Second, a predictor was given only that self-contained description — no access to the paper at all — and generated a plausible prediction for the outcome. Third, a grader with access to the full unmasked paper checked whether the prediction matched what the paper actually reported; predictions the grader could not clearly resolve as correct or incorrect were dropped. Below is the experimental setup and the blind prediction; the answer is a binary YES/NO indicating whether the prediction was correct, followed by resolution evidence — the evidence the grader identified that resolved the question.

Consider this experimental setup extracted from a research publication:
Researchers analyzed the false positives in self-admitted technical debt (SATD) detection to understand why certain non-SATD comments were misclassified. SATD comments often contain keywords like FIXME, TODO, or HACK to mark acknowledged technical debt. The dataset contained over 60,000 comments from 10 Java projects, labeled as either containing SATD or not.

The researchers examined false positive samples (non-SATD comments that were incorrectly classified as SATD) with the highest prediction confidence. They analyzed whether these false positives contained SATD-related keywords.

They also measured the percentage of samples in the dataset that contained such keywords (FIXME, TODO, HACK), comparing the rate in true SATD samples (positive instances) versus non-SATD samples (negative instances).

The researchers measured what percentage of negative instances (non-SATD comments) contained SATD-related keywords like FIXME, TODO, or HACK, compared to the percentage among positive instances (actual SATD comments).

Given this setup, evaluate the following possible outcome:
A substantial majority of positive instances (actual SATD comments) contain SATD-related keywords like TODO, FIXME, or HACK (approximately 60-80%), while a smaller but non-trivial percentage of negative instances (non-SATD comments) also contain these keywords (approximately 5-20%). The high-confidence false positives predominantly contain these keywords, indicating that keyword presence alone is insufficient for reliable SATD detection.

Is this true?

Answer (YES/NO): NO